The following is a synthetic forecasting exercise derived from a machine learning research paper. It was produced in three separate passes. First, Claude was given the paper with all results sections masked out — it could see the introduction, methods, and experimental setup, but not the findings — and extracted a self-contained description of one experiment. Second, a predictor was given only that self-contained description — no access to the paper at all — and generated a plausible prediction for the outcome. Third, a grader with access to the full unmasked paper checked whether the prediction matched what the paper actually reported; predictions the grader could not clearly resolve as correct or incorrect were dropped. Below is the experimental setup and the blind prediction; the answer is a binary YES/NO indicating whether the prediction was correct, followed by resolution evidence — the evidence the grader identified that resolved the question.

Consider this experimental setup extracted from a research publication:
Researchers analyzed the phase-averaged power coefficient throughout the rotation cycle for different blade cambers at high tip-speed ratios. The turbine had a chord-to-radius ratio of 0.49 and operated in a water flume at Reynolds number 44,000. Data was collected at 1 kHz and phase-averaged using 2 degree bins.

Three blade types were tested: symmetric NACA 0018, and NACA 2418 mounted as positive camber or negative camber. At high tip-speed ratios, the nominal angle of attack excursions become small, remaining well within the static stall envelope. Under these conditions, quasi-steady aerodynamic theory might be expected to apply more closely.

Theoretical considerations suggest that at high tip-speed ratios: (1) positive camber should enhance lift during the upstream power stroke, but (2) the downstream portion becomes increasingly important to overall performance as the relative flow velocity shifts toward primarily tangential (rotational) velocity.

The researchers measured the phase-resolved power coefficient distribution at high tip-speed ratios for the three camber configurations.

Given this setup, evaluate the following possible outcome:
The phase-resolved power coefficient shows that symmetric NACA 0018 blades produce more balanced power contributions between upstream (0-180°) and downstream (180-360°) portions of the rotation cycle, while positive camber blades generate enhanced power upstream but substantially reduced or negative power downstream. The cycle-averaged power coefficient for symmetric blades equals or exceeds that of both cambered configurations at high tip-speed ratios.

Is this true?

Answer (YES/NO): NO